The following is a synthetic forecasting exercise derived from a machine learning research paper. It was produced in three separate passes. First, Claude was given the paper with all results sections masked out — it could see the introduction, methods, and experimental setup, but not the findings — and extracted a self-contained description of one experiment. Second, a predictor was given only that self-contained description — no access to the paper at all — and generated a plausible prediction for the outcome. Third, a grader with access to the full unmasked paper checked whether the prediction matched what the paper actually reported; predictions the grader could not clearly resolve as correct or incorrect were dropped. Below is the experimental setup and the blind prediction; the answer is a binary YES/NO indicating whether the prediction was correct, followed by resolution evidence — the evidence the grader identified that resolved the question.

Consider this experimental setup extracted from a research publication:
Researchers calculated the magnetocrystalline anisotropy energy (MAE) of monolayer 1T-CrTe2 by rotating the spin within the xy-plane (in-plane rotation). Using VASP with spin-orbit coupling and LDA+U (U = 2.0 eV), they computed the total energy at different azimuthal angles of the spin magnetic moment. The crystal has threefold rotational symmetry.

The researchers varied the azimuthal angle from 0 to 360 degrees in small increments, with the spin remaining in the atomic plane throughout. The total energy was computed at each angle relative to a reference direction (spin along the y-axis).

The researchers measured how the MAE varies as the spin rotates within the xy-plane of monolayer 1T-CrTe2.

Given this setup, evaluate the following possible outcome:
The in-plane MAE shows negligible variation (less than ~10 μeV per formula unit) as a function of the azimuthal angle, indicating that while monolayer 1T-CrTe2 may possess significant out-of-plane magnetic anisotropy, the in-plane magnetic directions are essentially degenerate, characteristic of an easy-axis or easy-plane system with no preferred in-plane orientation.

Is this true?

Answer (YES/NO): NO